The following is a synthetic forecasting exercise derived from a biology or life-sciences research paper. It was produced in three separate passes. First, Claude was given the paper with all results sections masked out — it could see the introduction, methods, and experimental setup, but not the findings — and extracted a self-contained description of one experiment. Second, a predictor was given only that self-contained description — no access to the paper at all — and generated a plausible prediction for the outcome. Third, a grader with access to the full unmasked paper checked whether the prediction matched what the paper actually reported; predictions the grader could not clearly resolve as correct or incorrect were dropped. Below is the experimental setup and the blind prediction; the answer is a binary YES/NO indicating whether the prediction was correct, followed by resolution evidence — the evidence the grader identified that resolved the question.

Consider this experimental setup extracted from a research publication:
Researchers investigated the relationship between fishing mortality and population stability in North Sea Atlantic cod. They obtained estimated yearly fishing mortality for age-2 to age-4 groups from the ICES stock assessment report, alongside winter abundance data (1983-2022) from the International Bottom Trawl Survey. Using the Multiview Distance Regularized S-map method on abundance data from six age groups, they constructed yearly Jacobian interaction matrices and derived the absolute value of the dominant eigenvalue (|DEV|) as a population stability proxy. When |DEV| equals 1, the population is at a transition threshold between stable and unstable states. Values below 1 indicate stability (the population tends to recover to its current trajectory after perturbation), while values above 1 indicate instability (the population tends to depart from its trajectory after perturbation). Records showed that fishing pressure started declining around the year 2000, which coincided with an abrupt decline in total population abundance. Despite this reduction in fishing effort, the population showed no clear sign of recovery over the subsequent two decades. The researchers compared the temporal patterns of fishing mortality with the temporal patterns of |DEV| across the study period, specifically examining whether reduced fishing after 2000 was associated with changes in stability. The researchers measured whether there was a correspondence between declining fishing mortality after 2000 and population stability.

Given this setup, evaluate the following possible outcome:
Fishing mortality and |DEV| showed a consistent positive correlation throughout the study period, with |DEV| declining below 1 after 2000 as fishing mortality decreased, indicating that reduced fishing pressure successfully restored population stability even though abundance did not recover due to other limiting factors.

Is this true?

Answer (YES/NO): NO